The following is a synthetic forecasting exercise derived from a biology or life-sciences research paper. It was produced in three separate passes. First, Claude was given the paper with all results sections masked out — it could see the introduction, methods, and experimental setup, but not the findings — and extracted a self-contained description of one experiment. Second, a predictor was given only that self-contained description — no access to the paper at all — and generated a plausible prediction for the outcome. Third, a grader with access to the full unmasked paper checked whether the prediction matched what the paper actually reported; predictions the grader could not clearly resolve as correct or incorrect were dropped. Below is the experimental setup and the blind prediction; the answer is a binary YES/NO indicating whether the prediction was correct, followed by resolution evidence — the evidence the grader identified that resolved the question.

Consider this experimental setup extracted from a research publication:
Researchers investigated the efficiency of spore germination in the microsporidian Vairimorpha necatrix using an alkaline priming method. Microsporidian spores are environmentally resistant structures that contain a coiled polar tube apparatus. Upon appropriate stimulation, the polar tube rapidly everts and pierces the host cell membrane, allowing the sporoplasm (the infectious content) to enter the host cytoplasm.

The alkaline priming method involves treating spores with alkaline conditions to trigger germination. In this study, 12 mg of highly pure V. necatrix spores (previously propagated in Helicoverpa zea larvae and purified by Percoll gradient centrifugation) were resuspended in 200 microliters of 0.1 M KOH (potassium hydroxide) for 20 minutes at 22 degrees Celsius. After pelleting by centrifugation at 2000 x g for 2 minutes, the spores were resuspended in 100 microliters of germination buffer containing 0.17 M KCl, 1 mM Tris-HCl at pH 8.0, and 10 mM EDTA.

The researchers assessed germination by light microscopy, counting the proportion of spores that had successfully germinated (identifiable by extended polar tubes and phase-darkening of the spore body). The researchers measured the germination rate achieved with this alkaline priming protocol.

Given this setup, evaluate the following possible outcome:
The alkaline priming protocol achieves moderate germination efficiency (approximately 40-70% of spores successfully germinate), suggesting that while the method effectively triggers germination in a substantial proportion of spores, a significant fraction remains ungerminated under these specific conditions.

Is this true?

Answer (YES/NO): NO